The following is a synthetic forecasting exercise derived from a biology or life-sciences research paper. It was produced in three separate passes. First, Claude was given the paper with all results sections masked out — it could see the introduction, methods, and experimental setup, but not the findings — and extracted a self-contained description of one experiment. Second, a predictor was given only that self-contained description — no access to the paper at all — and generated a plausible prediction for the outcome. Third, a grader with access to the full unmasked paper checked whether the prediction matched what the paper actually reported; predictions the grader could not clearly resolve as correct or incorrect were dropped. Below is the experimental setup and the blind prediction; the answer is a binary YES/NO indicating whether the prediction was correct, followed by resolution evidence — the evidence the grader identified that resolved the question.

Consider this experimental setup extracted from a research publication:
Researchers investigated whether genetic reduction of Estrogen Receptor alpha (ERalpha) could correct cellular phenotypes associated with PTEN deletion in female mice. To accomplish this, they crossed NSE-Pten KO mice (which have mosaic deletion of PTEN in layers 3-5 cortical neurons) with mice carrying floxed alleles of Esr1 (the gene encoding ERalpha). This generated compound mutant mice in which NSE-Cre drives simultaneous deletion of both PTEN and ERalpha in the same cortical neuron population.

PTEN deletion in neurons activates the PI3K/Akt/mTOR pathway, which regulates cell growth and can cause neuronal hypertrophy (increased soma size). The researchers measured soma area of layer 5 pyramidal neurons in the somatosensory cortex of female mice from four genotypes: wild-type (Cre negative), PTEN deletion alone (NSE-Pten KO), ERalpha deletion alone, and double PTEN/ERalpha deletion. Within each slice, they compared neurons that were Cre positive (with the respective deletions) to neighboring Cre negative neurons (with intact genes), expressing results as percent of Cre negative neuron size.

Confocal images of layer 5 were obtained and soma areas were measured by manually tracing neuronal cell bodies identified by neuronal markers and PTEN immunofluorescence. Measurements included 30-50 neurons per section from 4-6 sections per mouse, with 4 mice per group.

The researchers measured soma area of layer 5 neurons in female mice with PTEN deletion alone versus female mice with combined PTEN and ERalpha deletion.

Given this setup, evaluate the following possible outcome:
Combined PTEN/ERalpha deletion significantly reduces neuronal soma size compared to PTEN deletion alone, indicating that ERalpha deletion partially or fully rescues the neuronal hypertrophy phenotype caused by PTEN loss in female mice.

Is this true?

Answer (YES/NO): YES